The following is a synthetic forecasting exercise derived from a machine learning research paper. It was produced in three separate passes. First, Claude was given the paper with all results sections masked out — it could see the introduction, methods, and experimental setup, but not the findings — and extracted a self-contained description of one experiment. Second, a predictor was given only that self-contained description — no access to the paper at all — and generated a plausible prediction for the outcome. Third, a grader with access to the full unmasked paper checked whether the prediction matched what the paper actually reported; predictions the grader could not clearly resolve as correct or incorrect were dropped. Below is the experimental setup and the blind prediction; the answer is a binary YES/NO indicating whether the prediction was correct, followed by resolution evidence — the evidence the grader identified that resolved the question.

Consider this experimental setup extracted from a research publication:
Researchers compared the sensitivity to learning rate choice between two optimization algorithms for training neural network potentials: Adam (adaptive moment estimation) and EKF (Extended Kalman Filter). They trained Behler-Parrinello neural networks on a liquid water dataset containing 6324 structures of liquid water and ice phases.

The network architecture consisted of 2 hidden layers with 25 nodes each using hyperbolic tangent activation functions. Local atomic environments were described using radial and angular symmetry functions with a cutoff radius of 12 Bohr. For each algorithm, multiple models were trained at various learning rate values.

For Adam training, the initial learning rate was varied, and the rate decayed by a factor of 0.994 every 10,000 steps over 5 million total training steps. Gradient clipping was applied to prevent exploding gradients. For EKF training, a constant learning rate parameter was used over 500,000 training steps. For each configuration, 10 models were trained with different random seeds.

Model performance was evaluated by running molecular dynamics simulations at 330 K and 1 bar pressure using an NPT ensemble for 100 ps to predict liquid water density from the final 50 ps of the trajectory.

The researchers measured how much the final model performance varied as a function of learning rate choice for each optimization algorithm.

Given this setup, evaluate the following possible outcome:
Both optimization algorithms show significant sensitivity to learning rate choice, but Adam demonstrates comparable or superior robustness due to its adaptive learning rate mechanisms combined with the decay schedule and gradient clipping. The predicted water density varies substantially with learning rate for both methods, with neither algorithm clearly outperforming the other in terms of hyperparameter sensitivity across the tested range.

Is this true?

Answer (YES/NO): NO